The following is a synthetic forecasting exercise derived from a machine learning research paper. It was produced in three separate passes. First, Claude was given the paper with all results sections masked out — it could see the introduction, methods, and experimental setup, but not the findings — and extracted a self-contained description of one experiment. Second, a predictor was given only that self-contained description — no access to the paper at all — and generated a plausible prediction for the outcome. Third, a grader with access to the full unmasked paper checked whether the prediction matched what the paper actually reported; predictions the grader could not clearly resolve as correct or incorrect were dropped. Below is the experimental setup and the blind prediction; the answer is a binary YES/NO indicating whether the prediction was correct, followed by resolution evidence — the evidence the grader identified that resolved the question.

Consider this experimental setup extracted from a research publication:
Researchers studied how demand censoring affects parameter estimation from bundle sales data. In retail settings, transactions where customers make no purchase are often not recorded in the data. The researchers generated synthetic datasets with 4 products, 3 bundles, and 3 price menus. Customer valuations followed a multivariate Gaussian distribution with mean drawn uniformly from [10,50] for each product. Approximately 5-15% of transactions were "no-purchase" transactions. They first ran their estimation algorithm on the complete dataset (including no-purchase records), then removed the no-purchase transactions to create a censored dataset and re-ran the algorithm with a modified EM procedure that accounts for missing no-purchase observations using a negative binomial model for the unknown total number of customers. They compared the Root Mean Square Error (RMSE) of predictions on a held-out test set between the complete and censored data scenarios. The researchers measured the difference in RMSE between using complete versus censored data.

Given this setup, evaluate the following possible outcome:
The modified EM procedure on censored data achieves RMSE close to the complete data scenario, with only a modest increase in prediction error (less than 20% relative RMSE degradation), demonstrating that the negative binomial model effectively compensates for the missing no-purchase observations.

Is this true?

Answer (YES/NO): YES